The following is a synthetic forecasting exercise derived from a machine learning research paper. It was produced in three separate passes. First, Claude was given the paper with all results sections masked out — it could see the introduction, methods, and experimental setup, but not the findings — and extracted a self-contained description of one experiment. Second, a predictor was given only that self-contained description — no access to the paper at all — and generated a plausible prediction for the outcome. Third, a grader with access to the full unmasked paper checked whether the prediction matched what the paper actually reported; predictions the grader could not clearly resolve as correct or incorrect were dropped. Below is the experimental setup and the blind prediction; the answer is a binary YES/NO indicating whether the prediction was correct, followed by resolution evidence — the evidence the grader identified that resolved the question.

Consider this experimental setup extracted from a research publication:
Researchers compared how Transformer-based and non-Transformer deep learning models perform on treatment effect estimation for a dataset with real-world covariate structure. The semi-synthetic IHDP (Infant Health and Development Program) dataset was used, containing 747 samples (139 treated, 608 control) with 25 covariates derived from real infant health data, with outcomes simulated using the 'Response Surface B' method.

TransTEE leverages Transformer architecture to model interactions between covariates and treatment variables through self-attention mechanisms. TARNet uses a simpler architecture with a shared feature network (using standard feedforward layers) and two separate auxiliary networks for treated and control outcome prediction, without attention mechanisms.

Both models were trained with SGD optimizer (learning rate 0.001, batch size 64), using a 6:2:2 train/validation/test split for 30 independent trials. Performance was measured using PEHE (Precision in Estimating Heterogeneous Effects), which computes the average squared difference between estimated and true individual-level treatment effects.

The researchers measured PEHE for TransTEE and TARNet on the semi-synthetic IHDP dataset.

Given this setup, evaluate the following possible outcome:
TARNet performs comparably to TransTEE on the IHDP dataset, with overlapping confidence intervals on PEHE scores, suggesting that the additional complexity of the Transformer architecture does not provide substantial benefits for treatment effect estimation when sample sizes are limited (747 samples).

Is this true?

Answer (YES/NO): YES